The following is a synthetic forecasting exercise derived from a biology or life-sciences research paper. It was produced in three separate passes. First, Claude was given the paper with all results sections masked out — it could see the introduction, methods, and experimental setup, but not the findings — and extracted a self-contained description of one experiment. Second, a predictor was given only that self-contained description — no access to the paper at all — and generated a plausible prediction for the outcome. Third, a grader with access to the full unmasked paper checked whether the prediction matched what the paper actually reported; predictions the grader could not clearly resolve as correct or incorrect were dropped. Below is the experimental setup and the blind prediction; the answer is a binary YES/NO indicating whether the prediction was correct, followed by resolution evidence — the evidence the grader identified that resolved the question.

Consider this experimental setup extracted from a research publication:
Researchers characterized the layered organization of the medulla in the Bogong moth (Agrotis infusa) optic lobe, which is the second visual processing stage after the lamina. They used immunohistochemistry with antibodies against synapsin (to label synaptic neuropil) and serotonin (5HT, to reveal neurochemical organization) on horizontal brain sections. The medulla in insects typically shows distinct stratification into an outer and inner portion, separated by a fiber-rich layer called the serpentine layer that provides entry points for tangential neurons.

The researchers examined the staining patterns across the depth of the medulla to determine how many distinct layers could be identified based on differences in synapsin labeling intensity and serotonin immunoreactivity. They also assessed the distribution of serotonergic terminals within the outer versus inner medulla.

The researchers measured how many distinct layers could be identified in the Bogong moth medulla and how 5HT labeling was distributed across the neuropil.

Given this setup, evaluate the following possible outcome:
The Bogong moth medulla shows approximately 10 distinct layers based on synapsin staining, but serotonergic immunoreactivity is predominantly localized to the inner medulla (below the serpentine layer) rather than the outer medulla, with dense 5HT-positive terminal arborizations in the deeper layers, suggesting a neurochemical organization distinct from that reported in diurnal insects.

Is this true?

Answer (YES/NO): YES